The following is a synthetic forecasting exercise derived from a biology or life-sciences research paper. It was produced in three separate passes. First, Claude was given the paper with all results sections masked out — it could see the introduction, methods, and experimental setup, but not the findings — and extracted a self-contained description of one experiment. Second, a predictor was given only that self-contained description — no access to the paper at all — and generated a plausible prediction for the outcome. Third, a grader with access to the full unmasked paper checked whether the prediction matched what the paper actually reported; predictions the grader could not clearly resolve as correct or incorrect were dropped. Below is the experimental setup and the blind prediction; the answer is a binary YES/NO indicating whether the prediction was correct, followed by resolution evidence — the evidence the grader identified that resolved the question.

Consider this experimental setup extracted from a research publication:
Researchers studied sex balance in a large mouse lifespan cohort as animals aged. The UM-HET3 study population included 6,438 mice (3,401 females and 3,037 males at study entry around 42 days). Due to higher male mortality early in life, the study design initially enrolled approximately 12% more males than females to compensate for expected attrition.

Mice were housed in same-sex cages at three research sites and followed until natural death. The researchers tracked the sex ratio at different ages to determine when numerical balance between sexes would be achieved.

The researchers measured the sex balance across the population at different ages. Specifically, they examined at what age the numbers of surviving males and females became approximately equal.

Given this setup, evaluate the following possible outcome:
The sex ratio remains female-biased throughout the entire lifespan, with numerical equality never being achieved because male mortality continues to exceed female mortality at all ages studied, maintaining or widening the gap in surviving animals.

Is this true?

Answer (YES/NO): NO